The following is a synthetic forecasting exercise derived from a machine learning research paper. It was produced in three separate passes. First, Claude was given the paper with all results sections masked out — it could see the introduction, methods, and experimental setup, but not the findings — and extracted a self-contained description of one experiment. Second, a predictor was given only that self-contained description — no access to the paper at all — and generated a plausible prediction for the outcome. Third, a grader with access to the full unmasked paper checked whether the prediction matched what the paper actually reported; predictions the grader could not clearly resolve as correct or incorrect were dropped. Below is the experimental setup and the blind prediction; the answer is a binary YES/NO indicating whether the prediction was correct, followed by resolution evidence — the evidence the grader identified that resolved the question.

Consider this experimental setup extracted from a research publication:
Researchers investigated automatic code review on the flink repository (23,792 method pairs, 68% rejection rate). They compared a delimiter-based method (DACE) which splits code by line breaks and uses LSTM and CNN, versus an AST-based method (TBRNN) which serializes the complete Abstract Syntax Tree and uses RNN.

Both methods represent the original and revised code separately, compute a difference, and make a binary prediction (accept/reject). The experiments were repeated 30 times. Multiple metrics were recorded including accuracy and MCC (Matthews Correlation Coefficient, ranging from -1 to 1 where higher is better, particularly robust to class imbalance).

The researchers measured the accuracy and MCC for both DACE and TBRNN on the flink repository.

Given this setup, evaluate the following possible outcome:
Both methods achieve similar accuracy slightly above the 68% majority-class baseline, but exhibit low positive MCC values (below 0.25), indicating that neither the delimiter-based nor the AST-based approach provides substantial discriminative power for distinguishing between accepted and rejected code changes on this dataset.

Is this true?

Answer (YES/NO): NO